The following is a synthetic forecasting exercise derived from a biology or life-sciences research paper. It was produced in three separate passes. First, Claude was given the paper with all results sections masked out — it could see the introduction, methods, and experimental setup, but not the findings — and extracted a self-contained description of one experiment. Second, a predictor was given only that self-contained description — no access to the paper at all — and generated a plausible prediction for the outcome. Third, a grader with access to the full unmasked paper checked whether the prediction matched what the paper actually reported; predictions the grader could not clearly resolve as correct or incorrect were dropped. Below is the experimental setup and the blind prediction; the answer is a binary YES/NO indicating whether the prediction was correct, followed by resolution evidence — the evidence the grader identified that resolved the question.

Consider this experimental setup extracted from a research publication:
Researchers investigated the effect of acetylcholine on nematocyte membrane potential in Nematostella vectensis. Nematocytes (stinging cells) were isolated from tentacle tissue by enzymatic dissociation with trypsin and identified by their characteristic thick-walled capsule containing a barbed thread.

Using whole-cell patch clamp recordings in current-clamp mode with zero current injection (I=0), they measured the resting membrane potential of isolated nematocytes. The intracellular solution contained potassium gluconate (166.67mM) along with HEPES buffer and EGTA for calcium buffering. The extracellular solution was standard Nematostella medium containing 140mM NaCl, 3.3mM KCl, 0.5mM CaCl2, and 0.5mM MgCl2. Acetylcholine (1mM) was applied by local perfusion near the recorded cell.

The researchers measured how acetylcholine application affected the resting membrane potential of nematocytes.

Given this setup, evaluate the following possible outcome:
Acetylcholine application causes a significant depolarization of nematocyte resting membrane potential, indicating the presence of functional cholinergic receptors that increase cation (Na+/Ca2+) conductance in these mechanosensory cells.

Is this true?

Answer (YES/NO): NO